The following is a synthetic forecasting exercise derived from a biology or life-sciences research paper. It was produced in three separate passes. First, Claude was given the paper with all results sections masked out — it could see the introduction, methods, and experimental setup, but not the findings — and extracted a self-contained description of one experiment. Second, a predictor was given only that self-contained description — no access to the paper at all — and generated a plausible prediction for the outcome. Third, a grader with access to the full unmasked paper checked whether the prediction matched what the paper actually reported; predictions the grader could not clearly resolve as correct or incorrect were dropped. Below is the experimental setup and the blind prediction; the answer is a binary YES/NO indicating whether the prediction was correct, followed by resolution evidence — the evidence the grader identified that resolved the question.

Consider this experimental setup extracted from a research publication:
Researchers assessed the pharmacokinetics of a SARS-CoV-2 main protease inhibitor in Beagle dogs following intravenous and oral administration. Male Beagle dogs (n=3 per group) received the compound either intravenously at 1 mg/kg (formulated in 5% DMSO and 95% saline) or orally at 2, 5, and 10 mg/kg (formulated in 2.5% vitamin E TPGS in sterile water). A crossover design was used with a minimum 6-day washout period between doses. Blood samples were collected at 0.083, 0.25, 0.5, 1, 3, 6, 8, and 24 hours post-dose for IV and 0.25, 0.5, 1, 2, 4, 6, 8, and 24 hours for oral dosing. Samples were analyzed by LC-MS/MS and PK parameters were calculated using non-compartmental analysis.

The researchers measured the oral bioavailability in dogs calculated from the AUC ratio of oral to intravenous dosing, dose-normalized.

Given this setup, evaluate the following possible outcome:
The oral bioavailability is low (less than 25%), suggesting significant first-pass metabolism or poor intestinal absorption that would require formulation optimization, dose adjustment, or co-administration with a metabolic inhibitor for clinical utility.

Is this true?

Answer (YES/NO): NO